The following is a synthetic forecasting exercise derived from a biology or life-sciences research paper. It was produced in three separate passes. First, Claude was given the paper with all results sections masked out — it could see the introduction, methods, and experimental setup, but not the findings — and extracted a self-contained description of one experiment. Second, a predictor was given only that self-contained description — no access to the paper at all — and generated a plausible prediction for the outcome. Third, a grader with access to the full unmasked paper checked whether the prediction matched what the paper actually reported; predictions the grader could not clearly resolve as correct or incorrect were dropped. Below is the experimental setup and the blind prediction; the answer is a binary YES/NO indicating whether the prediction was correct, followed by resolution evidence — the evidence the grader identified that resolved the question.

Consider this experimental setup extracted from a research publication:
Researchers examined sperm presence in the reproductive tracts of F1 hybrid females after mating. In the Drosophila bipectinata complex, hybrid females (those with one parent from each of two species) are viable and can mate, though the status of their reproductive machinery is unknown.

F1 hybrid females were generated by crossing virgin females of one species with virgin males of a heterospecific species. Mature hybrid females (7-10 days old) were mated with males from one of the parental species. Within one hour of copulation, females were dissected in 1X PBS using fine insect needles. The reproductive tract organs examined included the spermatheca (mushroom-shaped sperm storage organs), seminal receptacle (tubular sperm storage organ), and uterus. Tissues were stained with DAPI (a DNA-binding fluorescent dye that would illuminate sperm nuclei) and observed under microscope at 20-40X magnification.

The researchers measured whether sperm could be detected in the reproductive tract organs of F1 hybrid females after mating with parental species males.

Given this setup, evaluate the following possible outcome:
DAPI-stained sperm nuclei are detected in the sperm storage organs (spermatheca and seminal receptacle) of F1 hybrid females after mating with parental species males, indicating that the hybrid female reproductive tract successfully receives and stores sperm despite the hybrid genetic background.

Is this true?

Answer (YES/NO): NO